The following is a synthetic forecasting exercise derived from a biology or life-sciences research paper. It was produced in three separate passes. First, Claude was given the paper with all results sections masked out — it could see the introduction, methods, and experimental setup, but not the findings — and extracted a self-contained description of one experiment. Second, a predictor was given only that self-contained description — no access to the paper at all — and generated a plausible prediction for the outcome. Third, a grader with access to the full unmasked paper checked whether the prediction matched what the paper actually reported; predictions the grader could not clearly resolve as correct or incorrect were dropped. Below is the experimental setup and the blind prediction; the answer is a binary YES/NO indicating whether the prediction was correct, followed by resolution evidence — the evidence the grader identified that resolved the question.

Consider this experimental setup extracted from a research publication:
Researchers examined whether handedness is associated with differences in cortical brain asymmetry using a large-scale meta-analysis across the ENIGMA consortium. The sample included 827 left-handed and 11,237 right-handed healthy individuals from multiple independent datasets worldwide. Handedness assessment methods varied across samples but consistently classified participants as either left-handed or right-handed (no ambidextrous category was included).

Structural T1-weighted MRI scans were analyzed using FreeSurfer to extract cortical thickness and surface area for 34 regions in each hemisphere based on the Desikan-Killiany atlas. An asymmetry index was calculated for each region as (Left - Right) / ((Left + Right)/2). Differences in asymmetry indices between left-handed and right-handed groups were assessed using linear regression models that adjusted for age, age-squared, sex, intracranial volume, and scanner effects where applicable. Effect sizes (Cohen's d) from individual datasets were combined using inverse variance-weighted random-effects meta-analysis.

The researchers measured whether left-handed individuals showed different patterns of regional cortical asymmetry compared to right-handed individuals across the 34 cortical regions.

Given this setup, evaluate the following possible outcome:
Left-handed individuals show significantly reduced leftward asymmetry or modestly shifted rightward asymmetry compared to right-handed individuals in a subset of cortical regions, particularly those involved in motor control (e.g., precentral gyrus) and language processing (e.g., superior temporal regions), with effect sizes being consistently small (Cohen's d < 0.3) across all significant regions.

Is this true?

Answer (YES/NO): NO